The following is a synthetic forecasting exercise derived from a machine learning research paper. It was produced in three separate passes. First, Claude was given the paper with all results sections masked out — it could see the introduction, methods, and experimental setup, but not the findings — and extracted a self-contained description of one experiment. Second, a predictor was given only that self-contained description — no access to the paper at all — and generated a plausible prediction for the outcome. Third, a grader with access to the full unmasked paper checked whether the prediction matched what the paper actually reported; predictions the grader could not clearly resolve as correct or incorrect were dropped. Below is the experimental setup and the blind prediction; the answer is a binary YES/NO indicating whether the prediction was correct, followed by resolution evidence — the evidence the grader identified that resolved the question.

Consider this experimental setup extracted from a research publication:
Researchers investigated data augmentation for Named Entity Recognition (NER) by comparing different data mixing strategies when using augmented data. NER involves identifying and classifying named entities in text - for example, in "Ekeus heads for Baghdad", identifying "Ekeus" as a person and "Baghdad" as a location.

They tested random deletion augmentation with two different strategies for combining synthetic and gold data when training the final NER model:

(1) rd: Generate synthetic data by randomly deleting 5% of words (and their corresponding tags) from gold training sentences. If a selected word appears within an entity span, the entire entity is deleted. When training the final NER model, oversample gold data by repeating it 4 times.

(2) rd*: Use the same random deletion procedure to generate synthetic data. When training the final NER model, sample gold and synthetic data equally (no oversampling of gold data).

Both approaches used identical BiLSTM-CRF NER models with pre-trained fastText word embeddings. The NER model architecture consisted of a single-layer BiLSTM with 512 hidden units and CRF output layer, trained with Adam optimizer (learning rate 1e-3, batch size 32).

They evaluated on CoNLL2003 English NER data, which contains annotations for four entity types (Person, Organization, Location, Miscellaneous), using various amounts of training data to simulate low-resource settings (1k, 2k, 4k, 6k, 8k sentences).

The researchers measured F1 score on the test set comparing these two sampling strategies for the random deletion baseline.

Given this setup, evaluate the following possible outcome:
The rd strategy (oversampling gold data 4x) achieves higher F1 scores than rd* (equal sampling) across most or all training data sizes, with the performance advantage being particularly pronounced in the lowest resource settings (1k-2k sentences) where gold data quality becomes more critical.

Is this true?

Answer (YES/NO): NO